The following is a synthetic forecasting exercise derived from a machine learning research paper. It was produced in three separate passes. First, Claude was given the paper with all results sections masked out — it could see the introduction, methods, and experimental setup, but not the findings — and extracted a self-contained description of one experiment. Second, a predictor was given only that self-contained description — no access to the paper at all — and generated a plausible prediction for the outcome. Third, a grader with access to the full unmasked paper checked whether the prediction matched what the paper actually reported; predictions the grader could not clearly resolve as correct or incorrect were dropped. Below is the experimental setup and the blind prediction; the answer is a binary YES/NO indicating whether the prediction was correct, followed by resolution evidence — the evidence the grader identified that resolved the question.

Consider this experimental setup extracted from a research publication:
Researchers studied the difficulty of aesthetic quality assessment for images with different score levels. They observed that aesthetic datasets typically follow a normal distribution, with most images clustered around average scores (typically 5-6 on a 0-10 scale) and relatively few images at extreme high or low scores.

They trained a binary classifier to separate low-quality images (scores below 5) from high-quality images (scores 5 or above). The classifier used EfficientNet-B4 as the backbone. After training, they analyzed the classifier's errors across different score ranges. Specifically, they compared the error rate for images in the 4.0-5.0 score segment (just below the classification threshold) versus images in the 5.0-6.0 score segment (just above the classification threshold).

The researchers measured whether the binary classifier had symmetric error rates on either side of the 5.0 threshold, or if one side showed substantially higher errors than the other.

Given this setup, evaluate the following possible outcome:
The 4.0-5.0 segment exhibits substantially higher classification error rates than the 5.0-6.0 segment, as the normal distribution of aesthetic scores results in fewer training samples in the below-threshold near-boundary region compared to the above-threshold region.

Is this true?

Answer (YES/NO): NO